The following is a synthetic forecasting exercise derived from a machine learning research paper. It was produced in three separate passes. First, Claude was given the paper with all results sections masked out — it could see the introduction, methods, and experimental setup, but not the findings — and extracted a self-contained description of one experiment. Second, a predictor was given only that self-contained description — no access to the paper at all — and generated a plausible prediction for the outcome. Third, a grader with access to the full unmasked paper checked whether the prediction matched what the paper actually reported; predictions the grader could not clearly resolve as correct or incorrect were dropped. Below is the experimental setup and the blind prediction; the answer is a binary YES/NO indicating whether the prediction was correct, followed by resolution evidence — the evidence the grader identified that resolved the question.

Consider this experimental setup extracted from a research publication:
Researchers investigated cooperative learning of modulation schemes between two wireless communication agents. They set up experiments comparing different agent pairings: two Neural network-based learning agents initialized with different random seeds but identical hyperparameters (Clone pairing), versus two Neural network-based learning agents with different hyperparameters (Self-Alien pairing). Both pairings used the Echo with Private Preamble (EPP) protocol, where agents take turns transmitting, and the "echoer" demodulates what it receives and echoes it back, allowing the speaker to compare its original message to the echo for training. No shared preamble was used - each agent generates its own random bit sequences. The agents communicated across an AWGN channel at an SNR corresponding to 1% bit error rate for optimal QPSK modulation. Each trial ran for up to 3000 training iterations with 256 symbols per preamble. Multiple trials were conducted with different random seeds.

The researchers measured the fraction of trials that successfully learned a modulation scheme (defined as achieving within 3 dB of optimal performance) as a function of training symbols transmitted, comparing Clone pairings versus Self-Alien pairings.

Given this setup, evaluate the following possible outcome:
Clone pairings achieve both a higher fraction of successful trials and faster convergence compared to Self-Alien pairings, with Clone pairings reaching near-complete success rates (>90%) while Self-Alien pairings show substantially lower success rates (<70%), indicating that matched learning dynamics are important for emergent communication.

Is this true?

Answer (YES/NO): NO